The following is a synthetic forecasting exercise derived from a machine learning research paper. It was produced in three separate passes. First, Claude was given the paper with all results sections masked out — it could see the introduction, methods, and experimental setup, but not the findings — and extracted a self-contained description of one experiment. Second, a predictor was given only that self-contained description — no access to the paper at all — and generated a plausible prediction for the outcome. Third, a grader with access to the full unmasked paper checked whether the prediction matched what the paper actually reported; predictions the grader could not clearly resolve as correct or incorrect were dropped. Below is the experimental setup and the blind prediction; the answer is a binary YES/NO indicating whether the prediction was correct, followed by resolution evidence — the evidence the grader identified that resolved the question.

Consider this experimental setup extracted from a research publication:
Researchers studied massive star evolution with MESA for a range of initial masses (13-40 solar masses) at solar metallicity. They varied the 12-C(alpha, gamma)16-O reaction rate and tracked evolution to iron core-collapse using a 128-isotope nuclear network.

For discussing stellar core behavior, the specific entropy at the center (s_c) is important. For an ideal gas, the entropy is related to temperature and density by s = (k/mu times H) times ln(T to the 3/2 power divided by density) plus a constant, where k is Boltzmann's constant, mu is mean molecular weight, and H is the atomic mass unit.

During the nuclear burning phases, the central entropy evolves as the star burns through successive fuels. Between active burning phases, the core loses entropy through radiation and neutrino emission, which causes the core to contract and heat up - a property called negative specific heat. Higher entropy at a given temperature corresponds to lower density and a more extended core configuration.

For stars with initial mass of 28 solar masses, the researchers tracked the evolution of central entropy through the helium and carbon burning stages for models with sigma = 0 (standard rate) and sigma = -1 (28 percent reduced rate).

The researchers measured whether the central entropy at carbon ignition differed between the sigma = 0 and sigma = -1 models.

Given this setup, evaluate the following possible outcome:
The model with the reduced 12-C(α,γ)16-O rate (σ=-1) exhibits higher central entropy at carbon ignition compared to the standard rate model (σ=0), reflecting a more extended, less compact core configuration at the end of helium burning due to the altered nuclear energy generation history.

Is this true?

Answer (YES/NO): NO